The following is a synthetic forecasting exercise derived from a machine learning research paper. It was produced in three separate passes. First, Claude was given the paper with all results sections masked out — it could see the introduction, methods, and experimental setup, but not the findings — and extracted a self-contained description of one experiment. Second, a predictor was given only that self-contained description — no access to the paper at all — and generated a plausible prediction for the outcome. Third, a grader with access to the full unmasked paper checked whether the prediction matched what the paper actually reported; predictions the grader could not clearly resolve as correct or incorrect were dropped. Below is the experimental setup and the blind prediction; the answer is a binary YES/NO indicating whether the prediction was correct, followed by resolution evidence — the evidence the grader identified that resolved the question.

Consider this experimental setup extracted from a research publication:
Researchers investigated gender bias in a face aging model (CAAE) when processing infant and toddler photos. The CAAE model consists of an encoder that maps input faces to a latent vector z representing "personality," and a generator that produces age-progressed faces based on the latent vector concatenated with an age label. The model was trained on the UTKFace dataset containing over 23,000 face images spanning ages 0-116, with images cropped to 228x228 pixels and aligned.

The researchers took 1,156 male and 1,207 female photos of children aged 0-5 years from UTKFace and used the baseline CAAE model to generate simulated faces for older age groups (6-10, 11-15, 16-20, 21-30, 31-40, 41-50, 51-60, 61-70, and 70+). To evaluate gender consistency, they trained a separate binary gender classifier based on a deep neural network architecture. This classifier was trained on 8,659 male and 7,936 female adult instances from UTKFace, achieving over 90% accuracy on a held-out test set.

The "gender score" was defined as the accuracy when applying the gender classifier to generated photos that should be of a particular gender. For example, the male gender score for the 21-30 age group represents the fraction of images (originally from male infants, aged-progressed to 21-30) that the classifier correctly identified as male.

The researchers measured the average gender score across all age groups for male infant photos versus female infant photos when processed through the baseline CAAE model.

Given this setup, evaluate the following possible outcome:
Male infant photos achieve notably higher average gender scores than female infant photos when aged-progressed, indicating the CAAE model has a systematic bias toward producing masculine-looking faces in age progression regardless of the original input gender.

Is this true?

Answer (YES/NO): NO